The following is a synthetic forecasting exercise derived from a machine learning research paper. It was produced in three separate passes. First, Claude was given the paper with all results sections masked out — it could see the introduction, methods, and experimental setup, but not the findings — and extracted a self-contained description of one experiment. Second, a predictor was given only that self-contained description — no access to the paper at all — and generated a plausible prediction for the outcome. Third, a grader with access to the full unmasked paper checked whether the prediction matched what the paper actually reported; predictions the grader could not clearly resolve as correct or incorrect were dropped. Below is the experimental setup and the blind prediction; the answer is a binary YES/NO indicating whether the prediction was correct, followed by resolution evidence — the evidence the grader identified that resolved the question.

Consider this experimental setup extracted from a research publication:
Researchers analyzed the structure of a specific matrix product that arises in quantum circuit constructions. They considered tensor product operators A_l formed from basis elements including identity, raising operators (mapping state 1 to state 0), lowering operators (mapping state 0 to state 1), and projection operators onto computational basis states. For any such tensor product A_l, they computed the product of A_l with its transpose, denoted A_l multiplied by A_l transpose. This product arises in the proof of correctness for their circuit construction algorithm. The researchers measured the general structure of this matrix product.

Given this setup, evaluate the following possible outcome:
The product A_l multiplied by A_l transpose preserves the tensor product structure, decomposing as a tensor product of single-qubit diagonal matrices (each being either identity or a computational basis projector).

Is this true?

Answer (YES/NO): YES